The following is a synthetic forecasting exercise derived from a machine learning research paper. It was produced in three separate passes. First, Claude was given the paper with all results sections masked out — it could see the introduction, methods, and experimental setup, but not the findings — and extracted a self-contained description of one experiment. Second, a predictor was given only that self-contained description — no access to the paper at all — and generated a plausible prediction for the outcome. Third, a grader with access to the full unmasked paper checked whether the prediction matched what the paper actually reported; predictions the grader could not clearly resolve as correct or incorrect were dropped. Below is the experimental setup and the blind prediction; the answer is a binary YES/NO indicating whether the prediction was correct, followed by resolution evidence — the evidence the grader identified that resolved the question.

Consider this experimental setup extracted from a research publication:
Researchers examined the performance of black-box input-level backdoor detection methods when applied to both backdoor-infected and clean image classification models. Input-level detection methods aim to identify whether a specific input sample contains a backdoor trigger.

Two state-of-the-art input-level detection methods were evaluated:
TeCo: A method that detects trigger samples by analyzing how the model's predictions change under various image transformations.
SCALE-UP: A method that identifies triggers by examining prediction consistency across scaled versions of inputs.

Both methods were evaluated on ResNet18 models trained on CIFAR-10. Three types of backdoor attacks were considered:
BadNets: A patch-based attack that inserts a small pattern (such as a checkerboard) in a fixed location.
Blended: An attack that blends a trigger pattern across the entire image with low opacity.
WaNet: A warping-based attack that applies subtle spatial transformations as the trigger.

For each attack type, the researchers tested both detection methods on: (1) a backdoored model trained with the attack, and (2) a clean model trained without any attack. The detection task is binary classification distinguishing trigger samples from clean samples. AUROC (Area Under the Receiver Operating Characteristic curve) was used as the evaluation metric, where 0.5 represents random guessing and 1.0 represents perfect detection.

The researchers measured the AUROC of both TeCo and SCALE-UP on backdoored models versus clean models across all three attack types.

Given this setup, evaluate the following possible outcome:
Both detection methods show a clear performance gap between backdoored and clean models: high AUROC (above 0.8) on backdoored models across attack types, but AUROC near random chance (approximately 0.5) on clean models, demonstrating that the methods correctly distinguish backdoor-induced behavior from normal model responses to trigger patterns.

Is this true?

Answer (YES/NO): NO